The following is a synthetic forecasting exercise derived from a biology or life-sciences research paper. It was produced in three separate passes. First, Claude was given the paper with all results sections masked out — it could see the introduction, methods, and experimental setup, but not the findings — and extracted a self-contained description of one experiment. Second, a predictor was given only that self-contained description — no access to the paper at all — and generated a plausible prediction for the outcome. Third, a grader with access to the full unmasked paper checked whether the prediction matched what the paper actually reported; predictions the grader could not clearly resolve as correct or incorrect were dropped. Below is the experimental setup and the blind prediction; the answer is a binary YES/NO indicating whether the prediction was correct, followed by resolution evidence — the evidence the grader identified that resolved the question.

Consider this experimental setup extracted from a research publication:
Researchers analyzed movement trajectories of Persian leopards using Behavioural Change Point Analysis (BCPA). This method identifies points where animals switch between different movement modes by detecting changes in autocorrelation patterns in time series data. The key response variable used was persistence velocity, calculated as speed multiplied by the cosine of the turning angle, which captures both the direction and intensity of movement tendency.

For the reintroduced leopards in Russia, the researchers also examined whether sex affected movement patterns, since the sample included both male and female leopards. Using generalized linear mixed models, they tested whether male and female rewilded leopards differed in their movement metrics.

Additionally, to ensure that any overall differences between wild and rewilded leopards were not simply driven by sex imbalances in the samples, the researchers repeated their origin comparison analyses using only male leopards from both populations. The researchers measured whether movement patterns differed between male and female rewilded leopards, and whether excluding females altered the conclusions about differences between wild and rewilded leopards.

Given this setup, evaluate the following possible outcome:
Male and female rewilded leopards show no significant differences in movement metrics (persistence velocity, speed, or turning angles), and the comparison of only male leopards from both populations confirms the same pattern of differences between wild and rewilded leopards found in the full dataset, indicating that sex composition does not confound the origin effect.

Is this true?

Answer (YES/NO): YES